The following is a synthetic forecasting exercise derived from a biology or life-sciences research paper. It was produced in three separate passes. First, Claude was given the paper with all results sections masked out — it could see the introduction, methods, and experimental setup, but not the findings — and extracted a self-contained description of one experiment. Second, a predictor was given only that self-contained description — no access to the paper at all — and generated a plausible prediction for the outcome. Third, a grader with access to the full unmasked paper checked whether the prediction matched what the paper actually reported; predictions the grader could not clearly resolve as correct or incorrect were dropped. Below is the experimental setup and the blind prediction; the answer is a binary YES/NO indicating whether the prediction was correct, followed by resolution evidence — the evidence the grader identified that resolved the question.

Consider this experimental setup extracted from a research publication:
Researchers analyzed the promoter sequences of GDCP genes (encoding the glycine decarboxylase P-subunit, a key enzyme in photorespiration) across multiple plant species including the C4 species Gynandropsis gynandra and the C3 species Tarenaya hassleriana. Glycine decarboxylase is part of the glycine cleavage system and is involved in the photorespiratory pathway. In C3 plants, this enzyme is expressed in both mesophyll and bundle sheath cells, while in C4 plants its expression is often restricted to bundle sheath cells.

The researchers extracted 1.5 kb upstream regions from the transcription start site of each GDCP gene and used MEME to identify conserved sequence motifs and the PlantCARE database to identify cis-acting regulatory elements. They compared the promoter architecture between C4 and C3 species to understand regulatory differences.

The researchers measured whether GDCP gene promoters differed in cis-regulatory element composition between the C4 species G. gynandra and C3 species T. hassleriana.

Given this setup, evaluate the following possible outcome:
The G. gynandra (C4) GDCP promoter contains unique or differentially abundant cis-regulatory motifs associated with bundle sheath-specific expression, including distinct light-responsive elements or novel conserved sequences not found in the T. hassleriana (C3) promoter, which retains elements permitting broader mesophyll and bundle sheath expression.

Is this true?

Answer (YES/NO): NO